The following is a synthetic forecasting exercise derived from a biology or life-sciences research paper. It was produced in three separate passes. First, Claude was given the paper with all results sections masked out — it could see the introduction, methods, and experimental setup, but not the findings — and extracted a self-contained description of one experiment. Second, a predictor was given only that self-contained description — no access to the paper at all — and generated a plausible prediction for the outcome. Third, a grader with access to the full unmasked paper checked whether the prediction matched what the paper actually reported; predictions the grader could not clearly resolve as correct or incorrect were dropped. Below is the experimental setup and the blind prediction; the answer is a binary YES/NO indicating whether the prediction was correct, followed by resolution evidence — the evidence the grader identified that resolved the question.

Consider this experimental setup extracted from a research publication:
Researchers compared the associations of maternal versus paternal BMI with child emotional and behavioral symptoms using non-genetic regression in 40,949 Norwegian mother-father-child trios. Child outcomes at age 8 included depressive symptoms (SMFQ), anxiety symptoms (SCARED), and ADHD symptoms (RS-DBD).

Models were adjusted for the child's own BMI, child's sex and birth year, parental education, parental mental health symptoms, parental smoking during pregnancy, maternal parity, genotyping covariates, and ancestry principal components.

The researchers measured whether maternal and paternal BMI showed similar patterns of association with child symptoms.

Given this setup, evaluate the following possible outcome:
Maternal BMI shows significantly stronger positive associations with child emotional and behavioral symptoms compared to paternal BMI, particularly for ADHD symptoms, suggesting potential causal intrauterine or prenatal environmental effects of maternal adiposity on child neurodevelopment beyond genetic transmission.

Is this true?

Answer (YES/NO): NO